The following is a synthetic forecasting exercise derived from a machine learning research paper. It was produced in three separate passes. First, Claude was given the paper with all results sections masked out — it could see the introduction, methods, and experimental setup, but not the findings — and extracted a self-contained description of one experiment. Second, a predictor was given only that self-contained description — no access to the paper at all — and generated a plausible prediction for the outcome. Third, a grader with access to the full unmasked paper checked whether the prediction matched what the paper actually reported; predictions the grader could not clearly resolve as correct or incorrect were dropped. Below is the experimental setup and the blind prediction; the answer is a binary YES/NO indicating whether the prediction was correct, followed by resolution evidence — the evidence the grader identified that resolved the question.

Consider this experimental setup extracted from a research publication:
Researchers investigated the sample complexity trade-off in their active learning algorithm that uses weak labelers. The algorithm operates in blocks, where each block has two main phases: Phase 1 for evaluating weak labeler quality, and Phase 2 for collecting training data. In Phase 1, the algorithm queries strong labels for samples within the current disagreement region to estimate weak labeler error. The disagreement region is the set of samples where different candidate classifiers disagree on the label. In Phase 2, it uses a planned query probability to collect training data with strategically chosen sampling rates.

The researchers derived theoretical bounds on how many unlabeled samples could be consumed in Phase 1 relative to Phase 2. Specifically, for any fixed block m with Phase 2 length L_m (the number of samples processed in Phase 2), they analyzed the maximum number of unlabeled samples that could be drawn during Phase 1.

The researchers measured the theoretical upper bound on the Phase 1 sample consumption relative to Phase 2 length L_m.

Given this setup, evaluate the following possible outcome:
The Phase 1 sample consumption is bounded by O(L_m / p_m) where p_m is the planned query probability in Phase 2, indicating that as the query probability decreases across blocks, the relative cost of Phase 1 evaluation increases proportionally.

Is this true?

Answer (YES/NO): NO